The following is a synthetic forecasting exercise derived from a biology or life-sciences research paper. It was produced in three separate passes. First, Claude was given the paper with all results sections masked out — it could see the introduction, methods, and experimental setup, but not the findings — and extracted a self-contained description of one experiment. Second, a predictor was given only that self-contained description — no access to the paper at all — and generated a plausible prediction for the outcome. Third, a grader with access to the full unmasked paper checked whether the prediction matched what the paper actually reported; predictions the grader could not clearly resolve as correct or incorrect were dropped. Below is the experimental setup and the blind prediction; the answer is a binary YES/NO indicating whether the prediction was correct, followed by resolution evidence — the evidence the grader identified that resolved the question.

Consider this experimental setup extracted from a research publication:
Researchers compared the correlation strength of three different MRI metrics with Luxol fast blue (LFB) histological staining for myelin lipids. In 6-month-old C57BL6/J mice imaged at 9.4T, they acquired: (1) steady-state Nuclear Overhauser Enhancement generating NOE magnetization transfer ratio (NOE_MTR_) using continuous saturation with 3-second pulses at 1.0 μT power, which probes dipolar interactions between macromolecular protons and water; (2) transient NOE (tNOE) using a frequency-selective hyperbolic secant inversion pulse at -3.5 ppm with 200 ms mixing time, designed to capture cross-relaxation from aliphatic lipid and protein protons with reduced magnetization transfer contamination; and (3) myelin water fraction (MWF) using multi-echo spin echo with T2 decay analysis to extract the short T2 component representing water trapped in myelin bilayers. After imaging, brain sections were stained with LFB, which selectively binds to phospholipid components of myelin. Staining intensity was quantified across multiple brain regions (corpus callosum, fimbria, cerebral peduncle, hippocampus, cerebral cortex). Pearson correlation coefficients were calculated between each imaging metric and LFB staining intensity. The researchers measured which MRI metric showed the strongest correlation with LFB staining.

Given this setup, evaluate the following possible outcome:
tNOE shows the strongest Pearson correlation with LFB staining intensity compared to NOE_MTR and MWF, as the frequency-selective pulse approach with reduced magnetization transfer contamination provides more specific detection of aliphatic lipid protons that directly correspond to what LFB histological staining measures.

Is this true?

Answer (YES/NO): YES